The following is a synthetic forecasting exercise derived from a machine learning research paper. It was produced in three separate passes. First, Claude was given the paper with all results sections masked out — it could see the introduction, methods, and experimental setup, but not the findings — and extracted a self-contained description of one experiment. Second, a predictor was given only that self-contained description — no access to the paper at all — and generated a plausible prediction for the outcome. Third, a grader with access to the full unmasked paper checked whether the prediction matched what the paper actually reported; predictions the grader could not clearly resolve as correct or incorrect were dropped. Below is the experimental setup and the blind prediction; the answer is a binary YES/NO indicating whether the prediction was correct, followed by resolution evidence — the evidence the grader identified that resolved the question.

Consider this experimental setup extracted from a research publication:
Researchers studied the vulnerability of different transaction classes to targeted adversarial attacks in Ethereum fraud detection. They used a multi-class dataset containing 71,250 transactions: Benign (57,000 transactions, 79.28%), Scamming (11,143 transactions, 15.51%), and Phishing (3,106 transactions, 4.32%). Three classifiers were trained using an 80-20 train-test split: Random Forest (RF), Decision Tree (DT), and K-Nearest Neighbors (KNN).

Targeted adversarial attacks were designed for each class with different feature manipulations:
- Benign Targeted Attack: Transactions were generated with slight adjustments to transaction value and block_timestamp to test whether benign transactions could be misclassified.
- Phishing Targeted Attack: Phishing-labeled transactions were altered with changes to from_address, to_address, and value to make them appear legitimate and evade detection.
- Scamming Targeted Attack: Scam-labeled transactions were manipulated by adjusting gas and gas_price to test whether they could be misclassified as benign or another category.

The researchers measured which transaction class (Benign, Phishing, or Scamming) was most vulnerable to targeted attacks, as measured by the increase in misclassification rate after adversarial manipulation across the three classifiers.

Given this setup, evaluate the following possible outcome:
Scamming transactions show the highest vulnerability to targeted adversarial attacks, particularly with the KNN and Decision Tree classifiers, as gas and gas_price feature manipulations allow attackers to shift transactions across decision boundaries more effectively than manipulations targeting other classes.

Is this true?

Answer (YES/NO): NO